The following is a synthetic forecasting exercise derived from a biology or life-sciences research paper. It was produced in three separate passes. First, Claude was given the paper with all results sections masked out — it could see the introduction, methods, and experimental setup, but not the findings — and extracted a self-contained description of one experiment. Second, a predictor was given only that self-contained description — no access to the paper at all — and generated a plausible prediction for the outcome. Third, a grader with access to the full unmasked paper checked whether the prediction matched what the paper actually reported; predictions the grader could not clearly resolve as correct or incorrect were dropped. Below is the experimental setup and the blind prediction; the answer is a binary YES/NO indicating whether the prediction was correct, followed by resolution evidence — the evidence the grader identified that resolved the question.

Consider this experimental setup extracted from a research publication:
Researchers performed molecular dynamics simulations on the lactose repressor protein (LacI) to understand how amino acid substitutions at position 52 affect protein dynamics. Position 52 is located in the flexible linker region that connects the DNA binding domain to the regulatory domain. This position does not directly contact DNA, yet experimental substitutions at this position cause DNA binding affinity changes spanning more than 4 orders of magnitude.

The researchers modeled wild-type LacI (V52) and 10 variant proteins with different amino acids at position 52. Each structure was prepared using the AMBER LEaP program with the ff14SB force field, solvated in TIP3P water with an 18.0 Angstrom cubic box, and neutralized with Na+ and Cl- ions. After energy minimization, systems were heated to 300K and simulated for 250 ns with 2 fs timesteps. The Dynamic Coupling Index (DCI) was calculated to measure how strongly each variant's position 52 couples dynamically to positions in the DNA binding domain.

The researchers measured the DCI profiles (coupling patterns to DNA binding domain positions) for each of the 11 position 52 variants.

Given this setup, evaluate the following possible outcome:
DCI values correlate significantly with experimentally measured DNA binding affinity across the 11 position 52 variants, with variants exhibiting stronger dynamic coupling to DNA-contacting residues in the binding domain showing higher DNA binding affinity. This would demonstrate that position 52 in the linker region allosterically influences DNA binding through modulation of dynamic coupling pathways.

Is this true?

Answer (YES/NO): NO